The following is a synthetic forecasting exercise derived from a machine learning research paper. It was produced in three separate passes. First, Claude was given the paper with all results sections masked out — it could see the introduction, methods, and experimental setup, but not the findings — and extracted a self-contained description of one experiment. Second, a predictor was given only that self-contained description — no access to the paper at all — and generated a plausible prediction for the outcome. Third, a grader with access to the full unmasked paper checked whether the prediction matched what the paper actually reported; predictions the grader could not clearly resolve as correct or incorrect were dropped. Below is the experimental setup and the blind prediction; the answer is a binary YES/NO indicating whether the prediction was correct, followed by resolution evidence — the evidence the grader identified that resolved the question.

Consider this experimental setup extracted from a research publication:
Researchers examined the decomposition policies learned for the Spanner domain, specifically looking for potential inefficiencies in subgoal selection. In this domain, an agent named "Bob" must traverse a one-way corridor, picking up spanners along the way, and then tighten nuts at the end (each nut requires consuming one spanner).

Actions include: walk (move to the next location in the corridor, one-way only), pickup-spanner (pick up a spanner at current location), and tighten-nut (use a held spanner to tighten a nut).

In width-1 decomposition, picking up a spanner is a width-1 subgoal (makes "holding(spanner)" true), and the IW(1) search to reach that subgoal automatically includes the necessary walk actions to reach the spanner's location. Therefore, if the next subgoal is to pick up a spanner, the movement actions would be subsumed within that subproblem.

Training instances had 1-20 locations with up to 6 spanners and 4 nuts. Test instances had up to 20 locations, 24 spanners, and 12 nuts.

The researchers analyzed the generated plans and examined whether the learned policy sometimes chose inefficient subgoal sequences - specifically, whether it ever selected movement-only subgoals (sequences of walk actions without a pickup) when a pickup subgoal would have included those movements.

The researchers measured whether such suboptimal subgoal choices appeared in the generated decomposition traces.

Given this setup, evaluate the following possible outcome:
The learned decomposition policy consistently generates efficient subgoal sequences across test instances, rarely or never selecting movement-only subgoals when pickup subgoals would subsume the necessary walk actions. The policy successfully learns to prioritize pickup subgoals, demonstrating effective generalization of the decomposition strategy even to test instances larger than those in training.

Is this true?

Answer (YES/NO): NO